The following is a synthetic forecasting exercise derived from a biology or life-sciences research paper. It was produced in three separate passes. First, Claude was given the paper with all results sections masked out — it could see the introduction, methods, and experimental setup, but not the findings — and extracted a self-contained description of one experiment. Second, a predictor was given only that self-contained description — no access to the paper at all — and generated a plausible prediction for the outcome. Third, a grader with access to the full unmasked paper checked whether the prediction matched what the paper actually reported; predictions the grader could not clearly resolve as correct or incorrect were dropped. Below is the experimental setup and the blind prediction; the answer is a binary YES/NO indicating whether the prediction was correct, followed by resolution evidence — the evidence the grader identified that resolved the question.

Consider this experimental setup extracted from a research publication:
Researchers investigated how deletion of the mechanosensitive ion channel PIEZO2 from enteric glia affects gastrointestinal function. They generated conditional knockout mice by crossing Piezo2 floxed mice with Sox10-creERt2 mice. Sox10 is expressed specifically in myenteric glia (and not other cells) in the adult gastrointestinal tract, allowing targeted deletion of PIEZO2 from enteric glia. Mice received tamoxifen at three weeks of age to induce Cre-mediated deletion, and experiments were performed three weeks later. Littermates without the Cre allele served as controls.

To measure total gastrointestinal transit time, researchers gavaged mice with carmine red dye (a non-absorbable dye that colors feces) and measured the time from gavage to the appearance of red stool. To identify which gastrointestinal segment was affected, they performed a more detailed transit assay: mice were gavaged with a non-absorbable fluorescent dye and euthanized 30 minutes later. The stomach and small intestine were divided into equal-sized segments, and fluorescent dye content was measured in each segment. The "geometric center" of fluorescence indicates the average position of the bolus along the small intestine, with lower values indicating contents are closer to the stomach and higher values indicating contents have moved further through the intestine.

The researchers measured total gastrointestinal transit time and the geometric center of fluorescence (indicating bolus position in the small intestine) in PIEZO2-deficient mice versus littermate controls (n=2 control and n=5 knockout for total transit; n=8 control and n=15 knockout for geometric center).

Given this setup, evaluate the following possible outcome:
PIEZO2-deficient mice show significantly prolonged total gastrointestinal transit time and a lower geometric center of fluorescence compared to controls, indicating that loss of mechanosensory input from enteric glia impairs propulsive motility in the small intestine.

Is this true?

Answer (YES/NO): YES